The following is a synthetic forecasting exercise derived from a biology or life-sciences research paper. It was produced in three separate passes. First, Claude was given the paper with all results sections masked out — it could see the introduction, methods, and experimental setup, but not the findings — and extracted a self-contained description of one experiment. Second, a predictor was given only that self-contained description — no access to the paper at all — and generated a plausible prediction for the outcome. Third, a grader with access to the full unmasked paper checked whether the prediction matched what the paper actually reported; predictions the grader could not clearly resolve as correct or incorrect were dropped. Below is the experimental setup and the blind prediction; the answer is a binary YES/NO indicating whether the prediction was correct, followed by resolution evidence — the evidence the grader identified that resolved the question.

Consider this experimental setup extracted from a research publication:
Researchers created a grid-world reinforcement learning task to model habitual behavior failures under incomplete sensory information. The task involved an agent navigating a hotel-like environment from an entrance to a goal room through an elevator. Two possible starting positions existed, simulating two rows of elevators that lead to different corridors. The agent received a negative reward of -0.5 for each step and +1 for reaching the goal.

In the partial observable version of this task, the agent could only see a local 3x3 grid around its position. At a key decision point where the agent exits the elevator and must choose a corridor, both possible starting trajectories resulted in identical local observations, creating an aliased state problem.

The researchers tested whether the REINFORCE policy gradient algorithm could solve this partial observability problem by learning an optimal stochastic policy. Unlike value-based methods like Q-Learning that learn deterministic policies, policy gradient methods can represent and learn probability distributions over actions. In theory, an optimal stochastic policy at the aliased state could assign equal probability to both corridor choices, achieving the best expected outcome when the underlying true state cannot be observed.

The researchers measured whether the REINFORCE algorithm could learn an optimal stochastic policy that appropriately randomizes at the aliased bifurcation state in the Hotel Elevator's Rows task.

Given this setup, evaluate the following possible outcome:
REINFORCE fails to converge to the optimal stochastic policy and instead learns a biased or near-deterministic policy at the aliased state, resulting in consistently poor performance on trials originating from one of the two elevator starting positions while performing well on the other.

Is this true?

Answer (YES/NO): YES